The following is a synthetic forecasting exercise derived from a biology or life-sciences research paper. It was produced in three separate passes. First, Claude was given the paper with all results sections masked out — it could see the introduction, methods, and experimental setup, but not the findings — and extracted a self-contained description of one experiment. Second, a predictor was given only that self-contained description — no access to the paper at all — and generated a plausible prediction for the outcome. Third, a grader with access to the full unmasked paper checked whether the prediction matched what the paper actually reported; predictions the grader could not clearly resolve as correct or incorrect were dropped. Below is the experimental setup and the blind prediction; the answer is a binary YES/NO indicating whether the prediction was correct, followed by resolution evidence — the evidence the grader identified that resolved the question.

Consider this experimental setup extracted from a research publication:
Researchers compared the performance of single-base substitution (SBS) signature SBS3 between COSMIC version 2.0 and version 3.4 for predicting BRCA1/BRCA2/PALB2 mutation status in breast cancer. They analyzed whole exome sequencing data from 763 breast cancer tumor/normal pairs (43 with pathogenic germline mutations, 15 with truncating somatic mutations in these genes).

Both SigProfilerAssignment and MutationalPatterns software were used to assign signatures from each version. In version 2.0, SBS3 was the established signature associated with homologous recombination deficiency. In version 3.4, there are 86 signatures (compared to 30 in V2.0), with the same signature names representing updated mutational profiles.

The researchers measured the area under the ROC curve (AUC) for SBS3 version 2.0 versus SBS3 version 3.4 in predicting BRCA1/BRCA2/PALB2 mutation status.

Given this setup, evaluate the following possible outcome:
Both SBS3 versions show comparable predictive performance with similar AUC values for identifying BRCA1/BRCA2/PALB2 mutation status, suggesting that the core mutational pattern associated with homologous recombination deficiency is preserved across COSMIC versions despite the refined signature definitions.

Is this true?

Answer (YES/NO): NO